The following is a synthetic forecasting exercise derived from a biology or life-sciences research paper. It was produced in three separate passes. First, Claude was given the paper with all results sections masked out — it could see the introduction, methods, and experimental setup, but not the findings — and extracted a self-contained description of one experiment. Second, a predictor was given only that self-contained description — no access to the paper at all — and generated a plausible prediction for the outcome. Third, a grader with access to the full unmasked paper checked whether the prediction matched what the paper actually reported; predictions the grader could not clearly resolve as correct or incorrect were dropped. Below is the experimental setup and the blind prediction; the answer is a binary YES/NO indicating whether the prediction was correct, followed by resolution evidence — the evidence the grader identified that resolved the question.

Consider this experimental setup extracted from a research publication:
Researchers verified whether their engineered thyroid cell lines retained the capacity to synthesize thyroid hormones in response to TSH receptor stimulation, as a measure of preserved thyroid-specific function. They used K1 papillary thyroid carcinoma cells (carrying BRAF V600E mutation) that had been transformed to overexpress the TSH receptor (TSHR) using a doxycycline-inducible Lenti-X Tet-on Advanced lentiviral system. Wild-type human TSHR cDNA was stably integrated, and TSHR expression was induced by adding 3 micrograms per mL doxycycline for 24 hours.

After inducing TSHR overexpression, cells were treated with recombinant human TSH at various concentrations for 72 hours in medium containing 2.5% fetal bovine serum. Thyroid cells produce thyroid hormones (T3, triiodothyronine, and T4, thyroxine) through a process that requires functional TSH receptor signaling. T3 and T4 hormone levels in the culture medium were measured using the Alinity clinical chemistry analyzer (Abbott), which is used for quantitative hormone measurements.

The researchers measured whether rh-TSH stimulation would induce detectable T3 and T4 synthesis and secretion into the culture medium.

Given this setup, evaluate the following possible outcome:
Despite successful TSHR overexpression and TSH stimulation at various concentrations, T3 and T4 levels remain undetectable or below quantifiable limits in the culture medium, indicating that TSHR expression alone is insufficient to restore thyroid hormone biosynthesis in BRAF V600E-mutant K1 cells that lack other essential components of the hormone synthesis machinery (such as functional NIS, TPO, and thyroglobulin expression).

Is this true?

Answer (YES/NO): NO